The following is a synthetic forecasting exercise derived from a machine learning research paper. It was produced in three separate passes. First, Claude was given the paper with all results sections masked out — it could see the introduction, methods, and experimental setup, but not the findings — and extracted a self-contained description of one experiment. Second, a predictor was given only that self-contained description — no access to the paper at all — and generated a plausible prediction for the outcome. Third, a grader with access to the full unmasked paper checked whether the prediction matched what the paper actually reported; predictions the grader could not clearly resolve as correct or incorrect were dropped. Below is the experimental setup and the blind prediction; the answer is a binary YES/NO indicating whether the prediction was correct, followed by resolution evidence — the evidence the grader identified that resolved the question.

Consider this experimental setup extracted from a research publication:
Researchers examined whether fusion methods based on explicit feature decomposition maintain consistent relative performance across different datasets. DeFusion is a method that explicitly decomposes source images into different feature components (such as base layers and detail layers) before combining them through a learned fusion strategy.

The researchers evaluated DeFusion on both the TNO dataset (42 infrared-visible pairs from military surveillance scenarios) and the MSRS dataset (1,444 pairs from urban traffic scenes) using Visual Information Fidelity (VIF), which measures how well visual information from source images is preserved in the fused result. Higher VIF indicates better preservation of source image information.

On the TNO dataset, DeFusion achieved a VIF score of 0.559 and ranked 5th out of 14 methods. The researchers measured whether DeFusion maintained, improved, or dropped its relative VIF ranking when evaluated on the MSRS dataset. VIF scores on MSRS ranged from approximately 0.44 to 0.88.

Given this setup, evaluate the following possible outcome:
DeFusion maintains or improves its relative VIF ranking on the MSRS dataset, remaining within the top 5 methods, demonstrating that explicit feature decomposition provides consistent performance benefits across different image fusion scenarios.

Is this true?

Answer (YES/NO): YES